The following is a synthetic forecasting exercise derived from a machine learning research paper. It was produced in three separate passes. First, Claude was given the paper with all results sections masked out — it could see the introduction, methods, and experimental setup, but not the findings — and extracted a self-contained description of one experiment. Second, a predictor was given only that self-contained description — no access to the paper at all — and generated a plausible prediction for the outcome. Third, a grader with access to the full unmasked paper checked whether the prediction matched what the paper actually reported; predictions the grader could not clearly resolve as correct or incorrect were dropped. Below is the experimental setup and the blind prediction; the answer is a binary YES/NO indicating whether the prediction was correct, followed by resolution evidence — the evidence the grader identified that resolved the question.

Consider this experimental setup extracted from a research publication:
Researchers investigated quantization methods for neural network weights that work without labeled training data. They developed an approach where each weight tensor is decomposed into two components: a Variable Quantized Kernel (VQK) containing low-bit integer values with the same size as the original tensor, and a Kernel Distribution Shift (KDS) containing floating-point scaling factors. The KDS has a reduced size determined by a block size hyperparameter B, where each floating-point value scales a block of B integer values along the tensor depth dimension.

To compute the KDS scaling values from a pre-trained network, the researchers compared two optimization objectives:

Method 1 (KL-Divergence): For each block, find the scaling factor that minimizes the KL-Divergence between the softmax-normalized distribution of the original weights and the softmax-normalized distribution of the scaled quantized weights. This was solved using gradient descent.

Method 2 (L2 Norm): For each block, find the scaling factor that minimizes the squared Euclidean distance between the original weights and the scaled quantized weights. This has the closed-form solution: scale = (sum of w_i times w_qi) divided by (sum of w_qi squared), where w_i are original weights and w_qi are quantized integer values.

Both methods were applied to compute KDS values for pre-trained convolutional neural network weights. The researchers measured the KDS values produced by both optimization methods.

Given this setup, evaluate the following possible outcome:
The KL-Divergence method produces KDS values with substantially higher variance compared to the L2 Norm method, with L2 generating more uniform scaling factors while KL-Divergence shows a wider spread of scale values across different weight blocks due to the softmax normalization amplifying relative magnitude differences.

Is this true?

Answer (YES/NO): NO